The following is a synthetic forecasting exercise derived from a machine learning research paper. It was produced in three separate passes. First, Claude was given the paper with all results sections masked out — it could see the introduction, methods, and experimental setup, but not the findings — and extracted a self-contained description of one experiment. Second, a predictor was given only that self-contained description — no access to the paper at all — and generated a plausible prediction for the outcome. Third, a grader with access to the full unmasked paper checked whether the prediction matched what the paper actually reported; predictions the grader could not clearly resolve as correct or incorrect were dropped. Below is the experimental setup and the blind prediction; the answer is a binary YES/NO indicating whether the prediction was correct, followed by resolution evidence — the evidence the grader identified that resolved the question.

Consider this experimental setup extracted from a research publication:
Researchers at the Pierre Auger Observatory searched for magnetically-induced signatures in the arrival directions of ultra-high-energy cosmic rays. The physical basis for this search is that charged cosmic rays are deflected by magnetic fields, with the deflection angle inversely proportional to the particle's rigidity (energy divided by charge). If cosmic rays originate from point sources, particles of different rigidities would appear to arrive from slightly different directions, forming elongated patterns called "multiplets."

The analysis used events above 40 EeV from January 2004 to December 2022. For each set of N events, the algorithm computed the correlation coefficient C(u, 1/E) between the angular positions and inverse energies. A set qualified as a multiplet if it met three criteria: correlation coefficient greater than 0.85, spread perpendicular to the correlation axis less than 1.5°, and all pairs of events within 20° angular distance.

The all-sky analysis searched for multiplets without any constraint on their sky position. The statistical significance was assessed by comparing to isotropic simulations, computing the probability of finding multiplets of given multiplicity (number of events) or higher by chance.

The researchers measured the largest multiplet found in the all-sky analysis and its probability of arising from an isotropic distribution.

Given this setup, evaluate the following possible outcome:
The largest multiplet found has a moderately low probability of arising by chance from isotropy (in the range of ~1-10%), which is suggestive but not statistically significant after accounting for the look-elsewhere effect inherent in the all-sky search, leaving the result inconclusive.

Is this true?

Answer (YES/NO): NO